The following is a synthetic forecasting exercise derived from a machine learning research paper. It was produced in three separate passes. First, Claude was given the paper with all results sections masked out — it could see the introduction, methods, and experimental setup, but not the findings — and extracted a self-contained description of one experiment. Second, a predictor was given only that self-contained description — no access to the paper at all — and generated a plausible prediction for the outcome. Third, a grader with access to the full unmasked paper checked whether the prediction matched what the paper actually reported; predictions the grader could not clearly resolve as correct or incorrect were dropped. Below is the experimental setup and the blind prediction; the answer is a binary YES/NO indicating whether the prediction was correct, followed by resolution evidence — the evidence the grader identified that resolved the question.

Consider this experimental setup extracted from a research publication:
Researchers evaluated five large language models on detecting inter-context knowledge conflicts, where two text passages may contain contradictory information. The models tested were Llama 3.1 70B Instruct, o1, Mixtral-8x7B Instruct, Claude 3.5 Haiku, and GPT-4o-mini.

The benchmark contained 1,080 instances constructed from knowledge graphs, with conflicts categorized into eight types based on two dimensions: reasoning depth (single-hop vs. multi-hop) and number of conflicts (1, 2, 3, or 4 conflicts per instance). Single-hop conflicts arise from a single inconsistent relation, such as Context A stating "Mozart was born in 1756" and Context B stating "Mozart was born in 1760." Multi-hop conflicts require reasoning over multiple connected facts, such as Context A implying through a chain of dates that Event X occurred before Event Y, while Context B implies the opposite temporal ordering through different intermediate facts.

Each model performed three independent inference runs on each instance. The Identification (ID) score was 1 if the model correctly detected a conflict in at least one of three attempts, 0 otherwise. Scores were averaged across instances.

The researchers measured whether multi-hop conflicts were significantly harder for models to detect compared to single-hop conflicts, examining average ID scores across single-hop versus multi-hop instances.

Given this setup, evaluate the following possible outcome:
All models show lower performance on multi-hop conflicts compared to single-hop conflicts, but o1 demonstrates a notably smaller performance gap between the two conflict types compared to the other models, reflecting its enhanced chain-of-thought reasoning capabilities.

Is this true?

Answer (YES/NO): NO